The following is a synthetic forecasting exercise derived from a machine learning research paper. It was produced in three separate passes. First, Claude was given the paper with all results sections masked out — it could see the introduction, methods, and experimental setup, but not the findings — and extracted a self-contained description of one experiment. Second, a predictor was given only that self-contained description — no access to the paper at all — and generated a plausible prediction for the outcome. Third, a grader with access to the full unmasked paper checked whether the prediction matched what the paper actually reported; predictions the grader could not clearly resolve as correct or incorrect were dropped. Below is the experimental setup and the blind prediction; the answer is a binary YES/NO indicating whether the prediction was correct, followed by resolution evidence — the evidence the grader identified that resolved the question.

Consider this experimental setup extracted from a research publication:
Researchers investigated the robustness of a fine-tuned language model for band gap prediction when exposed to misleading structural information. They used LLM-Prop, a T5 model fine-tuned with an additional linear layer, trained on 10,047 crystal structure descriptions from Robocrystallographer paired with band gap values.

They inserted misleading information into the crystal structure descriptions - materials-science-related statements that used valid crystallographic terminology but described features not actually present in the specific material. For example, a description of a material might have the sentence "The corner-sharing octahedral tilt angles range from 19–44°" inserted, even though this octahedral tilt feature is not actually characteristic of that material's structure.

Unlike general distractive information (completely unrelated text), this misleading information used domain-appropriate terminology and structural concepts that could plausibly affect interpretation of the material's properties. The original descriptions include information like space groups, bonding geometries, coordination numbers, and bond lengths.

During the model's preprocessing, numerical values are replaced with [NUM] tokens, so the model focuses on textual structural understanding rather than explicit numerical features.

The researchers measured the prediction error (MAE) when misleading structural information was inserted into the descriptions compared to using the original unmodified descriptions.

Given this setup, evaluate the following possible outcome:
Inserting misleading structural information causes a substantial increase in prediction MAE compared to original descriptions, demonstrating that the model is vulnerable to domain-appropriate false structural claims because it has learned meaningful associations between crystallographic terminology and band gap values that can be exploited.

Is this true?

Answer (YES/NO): YES